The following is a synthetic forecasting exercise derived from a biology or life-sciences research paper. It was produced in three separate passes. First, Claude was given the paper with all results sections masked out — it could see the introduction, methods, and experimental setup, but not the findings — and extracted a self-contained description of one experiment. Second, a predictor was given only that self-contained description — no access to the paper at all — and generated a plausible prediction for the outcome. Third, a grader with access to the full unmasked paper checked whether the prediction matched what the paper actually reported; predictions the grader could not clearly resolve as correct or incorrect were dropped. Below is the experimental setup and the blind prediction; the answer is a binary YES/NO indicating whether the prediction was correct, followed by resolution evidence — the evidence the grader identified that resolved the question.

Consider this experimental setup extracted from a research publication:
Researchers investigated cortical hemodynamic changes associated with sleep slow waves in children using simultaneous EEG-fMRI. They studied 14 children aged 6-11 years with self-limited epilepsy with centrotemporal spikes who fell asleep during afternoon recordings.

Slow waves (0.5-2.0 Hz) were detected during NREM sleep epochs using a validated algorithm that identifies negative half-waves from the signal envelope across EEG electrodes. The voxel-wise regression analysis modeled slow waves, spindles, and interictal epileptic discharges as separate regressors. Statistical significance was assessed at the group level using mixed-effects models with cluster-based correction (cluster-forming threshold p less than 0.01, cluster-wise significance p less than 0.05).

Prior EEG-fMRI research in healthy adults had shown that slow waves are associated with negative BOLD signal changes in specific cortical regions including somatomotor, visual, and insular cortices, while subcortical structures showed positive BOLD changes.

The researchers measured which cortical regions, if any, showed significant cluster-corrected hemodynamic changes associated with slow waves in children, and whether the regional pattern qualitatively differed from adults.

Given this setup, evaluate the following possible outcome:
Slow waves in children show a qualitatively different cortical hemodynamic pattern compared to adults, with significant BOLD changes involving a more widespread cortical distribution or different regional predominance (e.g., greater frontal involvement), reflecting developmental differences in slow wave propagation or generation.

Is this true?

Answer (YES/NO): NO